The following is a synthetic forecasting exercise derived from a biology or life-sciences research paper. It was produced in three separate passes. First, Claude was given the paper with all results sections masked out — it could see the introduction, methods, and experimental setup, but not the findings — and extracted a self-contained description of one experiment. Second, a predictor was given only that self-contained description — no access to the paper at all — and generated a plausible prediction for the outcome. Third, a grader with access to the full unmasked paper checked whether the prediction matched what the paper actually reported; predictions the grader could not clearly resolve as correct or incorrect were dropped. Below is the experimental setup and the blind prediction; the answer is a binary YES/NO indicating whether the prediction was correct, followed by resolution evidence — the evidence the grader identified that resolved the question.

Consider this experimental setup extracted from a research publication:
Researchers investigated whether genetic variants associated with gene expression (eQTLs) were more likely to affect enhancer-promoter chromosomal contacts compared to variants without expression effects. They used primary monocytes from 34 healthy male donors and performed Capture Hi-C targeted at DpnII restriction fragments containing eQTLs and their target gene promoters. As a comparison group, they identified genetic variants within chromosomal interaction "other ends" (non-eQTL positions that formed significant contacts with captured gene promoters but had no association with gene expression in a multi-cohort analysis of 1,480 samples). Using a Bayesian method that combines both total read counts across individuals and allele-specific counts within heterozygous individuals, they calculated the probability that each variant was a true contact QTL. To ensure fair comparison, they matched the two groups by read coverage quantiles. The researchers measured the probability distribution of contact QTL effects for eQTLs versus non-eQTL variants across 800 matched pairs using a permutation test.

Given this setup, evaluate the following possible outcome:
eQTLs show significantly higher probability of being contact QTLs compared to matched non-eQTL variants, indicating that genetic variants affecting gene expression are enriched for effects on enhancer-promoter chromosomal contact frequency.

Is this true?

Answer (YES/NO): YES